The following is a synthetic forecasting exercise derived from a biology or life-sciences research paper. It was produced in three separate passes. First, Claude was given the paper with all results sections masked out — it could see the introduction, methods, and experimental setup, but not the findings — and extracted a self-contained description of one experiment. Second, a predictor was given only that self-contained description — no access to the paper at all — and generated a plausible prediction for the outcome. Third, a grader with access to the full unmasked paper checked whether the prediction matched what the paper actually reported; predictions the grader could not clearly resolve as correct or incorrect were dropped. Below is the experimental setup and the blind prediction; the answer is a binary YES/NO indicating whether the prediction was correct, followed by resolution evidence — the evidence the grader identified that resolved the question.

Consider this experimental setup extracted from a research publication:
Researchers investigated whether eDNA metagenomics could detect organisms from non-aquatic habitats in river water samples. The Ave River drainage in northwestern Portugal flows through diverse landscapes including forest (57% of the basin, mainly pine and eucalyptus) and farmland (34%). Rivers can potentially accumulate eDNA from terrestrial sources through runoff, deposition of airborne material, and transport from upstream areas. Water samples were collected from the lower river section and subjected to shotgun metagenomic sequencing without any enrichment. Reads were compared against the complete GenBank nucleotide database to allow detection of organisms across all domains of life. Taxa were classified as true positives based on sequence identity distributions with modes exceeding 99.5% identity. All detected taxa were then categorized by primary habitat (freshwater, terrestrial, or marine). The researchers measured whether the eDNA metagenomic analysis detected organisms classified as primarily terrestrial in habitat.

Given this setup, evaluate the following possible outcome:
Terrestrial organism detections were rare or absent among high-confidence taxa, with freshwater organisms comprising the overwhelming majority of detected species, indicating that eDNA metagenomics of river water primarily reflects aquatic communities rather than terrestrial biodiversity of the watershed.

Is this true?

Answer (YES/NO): NO